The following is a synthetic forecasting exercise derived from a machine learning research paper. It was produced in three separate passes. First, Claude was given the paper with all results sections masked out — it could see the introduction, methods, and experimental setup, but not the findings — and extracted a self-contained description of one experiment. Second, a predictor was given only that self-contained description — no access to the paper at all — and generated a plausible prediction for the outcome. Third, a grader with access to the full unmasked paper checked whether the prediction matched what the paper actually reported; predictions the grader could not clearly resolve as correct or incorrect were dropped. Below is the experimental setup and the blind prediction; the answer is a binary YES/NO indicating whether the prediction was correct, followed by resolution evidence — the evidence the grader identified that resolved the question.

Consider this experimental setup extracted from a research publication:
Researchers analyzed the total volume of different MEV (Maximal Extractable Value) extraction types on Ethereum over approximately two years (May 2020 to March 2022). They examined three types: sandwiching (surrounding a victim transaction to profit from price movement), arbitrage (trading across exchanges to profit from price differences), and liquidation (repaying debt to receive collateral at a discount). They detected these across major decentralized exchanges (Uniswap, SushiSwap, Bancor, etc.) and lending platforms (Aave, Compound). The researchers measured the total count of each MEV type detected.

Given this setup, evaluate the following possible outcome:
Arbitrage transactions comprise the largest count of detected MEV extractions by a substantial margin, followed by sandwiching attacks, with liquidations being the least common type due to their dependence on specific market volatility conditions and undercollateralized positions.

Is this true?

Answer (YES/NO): YES